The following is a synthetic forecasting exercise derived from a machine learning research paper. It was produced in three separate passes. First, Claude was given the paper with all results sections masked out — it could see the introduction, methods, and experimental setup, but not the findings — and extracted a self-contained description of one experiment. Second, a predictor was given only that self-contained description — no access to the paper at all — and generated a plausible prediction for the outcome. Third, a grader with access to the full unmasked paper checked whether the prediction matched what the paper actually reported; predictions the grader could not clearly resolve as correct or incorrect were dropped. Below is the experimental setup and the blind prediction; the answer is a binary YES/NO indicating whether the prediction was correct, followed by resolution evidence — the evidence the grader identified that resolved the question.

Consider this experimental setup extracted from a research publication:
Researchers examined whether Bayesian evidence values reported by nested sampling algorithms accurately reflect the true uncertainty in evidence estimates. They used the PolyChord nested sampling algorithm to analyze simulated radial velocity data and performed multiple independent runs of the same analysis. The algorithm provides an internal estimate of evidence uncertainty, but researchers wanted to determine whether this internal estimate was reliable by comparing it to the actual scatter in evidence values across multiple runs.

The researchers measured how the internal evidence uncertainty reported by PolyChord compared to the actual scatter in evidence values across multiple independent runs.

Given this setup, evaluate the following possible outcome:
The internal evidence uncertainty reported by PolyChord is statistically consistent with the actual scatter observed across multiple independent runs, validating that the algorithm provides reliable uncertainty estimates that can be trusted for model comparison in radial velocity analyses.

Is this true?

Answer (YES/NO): NO